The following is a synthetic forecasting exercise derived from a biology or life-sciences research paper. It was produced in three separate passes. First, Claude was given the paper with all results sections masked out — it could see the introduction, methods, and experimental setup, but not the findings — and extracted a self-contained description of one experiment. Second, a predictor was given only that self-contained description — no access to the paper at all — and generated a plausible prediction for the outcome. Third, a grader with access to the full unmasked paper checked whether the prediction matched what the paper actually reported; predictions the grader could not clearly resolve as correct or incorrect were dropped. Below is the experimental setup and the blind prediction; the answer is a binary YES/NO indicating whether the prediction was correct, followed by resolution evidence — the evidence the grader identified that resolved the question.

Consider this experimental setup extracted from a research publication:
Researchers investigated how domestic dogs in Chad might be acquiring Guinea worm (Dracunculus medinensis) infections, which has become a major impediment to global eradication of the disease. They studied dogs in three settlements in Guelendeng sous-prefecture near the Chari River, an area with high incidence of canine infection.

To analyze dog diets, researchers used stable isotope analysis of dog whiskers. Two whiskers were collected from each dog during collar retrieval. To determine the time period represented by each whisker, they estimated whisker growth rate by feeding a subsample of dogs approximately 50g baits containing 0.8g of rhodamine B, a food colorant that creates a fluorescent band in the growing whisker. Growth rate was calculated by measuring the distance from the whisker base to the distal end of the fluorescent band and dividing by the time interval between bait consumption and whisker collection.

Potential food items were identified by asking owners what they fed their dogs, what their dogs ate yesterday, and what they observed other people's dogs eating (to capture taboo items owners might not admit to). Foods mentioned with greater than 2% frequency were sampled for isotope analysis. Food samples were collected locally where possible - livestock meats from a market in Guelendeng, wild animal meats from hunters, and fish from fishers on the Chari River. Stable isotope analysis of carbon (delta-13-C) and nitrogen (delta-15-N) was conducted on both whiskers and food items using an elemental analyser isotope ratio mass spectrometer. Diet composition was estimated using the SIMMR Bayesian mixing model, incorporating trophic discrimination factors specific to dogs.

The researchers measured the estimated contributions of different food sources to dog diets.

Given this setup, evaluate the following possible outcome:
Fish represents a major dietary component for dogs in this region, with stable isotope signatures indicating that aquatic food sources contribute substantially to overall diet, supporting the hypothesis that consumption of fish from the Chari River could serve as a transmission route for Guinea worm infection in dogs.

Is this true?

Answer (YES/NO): NO